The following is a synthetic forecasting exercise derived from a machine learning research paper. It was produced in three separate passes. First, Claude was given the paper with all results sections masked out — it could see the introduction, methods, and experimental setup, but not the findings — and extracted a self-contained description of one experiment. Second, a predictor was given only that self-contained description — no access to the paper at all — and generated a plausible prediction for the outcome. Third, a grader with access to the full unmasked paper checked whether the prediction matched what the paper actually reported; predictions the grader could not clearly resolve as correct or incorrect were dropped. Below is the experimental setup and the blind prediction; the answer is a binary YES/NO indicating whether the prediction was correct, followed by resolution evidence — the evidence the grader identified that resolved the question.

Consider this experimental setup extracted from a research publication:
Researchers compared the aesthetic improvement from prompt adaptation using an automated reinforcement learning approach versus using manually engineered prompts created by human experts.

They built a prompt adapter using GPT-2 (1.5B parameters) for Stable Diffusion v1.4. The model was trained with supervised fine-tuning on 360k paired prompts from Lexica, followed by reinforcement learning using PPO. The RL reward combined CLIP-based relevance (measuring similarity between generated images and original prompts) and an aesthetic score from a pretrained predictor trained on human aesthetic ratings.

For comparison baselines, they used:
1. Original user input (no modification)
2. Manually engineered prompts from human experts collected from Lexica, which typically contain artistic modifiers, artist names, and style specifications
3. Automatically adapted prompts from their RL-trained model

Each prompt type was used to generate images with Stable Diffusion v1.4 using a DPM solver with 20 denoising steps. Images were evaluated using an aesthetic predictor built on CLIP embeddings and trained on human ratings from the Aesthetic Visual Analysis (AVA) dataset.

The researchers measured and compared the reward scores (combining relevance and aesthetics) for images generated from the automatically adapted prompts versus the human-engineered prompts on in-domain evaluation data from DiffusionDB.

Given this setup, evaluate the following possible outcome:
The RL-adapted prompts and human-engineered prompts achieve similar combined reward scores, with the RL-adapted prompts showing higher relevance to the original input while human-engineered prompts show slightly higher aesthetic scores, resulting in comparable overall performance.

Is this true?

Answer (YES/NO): NO